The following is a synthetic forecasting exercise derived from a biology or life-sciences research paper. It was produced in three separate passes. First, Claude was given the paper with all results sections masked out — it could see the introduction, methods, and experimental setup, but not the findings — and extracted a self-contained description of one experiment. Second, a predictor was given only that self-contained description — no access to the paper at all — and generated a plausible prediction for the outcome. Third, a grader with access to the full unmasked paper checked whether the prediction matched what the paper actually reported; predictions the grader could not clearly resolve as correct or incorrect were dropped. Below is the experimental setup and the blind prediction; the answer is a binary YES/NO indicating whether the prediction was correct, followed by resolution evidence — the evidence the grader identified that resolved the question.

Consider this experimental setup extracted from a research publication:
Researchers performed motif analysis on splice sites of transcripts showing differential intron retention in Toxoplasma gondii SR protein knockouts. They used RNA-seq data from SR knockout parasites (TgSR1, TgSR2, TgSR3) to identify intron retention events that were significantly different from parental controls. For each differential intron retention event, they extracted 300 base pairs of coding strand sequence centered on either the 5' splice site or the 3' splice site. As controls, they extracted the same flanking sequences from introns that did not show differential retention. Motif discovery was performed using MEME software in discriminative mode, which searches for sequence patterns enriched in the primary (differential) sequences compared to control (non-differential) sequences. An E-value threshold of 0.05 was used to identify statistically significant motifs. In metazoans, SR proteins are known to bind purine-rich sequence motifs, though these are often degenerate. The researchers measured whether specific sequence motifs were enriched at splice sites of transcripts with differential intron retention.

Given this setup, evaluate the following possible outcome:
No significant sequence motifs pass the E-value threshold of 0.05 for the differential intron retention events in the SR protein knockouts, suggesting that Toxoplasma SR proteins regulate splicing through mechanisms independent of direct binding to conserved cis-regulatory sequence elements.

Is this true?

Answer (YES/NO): NO